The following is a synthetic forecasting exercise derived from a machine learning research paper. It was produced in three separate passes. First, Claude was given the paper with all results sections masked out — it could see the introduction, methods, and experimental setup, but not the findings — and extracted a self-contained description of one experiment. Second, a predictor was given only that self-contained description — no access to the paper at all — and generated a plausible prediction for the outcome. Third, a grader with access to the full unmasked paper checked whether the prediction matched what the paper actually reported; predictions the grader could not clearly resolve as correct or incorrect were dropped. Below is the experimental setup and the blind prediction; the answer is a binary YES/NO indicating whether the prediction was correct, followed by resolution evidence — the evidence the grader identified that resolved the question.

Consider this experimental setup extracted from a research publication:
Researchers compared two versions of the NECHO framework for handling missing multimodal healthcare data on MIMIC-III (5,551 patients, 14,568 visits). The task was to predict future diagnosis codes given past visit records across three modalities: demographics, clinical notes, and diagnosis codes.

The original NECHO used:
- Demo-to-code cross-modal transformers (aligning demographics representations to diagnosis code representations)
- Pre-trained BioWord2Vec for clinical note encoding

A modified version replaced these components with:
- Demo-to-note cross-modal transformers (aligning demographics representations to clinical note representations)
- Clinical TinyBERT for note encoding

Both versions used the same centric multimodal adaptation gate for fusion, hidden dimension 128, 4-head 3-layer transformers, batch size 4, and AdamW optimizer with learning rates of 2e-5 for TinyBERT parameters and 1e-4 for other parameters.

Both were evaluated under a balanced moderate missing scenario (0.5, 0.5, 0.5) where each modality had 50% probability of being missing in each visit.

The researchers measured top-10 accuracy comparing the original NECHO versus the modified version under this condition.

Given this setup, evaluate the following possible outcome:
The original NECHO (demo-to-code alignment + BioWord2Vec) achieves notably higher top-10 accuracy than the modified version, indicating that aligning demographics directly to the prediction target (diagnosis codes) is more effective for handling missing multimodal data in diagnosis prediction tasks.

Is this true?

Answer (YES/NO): NO